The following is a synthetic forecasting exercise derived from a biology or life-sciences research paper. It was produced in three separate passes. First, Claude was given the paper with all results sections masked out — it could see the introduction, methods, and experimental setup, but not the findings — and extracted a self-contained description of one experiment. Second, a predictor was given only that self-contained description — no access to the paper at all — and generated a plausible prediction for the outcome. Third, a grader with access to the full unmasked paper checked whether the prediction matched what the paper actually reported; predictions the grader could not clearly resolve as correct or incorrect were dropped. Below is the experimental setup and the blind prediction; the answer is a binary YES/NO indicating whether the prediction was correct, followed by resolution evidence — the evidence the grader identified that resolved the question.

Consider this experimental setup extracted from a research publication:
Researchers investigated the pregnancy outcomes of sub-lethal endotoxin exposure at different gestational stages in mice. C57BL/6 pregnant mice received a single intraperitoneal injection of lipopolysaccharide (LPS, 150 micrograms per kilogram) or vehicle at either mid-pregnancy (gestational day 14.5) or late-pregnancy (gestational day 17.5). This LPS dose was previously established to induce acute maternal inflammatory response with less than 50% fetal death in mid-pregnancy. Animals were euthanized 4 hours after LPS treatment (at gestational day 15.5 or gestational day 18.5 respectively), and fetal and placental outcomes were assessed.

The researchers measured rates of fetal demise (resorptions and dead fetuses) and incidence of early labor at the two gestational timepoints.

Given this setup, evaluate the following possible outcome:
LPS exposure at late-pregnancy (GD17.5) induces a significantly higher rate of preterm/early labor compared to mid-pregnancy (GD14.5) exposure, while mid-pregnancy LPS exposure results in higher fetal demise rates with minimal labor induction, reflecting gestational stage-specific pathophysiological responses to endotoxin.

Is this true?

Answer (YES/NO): YES